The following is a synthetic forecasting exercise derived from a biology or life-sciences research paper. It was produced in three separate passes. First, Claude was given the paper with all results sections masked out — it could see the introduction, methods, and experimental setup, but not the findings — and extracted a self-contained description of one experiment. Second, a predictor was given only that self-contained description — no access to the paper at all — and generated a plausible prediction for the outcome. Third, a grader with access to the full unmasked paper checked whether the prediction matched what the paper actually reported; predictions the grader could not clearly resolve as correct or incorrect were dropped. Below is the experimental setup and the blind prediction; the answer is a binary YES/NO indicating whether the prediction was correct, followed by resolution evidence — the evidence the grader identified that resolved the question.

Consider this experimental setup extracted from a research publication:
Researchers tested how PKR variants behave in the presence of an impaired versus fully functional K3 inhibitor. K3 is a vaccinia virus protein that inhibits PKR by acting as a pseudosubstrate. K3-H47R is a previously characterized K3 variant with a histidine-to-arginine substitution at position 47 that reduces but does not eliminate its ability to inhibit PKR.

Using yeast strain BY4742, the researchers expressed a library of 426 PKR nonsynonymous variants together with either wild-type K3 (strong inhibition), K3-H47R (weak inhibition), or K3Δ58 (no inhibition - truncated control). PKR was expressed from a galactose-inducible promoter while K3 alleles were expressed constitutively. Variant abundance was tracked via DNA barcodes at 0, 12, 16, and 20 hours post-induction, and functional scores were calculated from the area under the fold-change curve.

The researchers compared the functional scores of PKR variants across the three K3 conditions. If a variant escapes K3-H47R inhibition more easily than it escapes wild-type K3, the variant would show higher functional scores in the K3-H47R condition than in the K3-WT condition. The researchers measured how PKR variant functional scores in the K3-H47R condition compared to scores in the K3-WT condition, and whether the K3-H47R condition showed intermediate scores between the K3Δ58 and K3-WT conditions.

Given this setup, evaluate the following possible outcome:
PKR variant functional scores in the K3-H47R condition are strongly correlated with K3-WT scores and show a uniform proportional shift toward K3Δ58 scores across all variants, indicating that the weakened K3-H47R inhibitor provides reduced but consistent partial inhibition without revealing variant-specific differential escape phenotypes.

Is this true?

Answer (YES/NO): NO